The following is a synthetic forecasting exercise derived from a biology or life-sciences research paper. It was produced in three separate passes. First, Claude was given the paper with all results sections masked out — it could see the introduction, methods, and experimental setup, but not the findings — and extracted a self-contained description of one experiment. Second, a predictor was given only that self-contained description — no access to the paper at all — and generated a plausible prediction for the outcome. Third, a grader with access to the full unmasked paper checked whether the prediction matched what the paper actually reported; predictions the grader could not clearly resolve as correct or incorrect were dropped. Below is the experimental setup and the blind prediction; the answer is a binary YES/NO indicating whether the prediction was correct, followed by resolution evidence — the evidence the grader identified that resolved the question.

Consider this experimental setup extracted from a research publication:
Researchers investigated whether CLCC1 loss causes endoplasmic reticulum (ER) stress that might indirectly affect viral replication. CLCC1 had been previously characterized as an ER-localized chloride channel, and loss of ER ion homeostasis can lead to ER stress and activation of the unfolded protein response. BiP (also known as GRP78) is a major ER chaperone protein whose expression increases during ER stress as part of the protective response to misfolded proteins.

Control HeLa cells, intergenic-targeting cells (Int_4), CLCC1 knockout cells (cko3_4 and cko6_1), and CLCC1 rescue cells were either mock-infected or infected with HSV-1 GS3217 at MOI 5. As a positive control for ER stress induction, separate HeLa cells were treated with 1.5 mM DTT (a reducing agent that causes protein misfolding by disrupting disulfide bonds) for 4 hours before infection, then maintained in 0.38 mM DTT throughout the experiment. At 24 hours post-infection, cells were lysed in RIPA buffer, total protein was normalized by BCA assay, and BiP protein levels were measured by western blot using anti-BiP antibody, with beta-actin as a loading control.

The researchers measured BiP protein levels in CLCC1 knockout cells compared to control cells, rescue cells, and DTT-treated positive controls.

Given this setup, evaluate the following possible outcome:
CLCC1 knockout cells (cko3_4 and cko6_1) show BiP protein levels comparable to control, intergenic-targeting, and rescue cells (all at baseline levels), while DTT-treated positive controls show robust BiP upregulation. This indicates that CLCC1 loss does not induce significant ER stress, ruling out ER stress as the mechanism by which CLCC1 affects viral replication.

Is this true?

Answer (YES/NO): YES